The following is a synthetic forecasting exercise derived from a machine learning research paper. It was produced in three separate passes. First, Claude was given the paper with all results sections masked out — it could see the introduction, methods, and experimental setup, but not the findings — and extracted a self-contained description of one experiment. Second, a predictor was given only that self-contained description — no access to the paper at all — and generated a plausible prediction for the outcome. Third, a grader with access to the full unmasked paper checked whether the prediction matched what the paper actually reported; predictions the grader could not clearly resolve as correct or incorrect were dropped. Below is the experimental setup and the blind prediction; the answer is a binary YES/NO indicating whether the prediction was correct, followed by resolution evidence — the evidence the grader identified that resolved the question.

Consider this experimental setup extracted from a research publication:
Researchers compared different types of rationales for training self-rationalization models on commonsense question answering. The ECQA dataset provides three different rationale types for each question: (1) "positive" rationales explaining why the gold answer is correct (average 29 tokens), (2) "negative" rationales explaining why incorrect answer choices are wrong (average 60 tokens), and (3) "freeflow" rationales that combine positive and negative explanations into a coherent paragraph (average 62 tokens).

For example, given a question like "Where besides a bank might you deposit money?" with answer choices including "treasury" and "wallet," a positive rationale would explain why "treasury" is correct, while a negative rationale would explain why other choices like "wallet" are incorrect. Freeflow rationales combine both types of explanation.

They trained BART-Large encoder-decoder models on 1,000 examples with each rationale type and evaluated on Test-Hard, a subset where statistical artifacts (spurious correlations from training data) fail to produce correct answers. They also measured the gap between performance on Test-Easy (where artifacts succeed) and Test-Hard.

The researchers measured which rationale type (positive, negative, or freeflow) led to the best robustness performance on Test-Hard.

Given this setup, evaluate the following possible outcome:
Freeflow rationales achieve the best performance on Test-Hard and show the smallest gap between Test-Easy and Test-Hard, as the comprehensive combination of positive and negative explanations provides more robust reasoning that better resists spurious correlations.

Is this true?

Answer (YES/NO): NO